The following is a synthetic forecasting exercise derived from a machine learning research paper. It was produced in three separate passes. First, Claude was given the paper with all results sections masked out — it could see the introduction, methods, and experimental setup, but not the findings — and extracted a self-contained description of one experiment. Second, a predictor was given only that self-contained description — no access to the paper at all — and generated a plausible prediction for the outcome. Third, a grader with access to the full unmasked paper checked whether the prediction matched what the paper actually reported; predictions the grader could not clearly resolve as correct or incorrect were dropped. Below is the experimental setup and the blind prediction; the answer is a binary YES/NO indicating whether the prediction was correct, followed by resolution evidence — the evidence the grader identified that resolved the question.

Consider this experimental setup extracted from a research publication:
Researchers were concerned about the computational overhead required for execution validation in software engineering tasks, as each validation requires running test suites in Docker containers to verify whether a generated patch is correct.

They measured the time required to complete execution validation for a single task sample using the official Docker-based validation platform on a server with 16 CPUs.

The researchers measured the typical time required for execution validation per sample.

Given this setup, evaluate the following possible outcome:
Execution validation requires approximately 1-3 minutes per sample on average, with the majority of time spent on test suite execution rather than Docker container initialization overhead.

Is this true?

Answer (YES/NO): NO